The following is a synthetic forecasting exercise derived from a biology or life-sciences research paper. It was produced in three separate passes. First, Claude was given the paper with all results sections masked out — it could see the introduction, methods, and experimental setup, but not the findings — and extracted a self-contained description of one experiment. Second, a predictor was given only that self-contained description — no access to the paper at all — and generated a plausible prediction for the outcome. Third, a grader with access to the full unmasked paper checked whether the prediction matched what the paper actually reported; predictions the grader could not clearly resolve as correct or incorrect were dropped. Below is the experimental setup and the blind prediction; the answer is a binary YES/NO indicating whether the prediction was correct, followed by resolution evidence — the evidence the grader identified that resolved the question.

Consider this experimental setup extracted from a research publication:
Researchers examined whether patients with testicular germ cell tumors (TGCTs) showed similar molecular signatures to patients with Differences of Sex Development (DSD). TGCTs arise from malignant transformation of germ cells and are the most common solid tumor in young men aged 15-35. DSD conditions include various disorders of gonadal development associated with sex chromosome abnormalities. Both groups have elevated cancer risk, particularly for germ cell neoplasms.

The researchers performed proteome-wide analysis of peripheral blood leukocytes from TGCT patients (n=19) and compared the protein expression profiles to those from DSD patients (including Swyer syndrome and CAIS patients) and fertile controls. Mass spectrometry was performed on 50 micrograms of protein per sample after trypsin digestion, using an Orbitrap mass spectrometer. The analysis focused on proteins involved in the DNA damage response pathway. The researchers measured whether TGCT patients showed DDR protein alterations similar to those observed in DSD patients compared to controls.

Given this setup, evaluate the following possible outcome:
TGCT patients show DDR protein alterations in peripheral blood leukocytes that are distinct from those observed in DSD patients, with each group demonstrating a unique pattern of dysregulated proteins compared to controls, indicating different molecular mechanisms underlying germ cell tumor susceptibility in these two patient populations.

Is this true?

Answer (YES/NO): NO